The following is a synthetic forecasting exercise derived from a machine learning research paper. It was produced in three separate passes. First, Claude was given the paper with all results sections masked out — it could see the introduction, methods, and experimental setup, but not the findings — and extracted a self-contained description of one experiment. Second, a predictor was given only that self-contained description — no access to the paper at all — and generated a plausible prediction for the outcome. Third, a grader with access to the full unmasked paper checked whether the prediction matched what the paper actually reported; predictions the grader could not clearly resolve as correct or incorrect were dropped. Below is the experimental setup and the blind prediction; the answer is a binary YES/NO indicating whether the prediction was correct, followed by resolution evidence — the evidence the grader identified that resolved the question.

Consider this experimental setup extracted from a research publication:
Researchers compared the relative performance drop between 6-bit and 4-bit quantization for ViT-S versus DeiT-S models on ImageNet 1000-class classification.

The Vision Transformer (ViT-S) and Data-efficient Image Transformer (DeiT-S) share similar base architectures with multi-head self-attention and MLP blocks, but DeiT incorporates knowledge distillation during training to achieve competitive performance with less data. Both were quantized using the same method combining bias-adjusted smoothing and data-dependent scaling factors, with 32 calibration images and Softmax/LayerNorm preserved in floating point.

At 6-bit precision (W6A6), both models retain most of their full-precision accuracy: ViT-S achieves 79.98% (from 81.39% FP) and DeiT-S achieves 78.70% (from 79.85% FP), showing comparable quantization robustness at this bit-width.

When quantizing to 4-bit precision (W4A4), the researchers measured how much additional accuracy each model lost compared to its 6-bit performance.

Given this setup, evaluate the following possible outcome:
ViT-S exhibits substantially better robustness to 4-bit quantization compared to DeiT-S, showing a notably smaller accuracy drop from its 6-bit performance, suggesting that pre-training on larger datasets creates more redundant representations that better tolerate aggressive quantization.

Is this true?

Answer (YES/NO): NO